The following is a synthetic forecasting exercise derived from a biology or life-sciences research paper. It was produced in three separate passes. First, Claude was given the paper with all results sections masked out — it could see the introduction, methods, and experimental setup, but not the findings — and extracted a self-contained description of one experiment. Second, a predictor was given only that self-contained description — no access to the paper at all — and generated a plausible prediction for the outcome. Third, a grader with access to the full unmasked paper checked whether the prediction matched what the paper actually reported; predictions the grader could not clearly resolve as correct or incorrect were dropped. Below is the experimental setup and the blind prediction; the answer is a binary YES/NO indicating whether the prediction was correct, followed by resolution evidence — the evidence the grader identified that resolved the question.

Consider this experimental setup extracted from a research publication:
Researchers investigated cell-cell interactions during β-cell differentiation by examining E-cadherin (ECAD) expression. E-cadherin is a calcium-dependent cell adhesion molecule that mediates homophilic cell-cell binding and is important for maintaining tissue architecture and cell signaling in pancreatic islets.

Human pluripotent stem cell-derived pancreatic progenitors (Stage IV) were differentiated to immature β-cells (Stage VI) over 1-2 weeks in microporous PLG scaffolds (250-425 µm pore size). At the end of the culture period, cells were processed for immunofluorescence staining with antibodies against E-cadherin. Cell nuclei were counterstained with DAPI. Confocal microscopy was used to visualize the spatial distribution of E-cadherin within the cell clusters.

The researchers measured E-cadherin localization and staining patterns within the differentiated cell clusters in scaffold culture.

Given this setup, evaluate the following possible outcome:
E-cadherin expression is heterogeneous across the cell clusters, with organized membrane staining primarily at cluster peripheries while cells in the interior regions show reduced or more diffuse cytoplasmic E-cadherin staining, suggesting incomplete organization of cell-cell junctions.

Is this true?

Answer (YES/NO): NO